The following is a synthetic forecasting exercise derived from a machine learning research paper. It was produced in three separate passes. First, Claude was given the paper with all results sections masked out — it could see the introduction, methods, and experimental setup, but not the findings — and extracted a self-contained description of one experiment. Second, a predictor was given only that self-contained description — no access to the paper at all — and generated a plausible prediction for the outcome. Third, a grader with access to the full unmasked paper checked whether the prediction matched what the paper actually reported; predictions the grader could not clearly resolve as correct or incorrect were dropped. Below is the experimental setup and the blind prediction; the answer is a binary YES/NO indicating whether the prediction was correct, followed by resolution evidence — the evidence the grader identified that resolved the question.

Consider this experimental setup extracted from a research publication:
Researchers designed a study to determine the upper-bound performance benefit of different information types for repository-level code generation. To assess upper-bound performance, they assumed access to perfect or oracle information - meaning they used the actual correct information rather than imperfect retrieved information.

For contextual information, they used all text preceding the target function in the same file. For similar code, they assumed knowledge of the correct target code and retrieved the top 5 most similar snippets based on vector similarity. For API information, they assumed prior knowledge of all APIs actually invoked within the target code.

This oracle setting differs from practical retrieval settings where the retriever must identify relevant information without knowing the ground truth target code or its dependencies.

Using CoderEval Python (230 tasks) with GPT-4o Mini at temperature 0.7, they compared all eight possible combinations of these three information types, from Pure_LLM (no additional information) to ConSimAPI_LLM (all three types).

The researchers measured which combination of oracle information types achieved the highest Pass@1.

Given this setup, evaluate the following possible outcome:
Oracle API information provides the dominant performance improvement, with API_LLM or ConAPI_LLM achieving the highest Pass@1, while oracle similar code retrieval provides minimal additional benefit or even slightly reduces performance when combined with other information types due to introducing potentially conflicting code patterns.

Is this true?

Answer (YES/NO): NO